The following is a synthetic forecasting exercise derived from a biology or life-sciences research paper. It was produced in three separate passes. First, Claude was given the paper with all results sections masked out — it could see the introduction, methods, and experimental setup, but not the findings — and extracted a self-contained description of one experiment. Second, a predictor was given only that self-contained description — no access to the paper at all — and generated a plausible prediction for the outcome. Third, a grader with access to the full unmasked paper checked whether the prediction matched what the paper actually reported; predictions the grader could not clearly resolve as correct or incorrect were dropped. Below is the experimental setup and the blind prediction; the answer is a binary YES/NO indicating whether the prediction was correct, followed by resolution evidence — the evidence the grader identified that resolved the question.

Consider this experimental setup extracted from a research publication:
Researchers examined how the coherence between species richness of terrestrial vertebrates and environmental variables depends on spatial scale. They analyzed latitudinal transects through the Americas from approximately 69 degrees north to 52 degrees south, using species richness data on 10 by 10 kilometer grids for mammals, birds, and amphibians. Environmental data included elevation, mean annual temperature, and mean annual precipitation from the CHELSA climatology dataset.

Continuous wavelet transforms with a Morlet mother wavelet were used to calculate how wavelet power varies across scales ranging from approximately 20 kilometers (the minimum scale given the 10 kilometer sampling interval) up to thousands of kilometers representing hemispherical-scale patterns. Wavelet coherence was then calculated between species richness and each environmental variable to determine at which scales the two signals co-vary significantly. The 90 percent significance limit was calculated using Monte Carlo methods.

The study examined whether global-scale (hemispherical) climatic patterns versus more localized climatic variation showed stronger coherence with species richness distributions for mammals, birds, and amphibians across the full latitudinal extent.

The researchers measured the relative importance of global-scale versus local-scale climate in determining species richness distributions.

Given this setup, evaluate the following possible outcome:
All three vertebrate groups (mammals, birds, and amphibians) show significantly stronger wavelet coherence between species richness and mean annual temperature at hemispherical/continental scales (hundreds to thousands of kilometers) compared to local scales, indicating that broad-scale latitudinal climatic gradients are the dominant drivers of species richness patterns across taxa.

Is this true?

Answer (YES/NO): YES